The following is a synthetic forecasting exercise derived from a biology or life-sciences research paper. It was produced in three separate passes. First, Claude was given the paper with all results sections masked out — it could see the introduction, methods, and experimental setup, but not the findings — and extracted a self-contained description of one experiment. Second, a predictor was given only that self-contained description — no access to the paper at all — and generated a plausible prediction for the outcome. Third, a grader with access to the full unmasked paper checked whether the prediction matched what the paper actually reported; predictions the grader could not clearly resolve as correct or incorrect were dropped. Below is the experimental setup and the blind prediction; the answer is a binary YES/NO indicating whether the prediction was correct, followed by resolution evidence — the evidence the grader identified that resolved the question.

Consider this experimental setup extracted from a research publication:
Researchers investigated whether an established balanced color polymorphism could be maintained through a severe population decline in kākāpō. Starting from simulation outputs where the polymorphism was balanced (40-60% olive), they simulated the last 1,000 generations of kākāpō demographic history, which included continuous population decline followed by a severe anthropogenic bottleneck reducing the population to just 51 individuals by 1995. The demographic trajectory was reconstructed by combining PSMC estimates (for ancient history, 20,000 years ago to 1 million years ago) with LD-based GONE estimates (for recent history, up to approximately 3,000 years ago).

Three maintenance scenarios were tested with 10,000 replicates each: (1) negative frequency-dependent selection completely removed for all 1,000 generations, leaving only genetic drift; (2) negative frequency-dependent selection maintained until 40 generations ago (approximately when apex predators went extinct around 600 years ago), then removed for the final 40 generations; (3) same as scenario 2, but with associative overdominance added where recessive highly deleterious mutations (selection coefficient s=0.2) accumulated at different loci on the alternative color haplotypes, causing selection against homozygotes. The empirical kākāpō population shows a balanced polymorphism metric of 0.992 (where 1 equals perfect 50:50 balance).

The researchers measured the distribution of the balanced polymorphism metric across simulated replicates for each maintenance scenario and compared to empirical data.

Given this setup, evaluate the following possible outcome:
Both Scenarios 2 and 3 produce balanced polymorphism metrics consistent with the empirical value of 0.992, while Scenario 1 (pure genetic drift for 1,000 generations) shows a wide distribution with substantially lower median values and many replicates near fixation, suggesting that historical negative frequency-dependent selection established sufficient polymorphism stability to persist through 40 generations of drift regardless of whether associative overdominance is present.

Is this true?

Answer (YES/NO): YES